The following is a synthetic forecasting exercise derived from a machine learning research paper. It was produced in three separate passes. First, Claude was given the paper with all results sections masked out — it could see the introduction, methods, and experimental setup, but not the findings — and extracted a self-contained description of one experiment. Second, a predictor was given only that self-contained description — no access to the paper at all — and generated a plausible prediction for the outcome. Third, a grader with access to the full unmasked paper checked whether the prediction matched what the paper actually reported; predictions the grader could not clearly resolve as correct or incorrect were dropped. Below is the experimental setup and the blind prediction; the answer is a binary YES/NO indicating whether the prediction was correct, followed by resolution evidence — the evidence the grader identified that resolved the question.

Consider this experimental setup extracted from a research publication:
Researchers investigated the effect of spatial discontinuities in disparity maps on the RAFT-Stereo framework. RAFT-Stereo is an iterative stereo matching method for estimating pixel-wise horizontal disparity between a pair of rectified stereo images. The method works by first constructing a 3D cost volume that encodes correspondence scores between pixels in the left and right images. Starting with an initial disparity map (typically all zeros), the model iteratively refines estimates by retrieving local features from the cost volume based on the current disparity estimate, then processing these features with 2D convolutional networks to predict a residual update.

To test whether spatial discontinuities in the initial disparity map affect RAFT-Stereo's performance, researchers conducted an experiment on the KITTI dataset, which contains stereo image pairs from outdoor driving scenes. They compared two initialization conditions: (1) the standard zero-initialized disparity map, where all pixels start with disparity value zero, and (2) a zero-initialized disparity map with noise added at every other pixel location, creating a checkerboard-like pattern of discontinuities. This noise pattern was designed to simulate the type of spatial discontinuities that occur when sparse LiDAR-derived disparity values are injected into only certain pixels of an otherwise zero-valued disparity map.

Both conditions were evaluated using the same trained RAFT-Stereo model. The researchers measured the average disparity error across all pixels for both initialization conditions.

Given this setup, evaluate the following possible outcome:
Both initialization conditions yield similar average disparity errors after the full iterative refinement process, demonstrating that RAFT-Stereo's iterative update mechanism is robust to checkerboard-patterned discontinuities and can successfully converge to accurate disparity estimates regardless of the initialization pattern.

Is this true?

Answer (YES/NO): NO